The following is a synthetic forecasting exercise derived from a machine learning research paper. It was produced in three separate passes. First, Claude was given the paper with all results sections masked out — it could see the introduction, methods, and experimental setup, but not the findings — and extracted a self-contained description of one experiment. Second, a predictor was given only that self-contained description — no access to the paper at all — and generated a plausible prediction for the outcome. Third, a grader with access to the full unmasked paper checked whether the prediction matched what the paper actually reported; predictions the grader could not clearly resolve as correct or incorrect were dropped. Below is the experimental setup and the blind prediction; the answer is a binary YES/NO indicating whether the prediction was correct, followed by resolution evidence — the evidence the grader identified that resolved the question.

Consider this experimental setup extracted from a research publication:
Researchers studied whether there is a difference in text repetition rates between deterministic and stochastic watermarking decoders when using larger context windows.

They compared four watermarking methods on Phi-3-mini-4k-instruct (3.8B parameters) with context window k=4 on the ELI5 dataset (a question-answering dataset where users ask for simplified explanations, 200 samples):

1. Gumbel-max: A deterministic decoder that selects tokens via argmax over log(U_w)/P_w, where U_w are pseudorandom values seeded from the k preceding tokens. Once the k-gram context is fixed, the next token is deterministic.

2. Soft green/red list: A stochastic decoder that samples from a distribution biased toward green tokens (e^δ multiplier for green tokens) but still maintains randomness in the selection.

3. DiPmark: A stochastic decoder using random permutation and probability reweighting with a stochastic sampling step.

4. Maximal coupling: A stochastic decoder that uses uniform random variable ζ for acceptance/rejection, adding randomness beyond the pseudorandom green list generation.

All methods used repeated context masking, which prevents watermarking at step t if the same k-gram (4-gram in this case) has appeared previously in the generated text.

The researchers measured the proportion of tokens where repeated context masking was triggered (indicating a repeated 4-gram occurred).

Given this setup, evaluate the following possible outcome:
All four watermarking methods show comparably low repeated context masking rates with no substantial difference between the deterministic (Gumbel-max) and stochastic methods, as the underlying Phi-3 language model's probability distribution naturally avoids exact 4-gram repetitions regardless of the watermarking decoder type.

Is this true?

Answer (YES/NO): NO